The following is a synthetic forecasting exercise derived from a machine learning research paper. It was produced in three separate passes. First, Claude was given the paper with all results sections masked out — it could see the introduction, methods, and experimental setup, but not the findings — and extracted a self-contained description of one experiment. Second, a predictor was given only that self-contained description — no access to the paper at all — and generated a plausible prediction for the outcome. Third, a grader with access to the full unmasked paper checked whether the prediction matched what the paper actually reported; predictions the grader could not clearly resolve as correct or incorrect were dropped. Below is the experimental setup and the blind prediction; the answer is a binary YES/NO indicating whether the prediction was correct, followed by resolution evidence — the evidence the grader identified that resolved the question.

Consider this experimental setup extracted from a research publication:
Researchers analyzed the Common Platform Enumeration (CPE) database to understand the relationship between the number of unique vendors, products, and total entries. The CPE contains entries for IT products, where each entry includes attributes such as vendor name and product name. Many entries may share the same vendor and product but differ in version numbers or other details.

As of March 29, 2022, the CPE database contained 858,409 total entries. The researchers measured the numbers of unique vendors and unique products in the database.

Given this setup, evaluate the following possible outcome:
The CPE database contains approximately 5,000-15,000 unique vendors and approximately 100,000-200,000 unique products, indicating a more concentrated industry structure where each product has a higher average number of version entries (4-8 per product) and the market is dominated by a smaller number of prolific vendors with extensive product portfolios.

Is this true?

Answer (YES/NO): NO